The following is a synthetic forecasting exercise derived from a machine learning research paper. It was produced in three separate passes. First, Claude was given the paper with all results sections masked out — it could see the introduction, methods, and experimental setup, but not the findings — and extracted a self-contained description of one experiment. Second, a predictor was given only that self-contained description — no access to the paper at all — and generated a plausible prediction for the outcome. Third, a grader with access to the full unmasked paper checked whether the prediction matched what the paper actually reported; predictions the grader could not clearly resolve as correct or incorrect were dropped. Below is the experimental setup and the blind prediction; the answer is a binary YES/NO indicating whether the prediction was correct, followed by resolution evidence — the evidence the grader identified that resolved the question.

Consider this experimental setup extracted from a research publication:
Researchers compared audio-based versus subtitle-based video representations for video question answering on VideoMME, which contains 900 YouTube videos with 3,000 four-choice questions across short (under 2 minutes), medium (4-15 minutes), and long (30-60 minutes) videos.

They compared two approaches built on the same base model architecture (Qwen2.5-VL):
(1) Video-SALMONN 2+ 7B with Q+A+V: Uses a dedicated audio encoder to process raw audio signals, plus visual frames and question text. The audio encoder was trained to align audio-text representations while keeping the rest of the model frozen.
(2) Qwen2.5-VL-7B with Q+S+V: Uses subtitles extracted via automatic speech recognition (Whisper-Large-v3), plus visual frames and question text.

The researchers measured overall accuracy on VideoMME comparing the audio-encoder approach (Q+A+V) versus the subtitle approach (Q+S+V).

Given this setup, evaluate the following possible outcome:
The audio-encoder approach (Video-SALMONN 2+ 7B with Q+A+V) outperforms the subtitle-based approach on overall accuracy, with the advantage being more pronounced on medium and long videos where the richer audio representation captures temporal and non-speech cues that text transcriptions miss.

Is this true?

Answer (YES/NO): NO